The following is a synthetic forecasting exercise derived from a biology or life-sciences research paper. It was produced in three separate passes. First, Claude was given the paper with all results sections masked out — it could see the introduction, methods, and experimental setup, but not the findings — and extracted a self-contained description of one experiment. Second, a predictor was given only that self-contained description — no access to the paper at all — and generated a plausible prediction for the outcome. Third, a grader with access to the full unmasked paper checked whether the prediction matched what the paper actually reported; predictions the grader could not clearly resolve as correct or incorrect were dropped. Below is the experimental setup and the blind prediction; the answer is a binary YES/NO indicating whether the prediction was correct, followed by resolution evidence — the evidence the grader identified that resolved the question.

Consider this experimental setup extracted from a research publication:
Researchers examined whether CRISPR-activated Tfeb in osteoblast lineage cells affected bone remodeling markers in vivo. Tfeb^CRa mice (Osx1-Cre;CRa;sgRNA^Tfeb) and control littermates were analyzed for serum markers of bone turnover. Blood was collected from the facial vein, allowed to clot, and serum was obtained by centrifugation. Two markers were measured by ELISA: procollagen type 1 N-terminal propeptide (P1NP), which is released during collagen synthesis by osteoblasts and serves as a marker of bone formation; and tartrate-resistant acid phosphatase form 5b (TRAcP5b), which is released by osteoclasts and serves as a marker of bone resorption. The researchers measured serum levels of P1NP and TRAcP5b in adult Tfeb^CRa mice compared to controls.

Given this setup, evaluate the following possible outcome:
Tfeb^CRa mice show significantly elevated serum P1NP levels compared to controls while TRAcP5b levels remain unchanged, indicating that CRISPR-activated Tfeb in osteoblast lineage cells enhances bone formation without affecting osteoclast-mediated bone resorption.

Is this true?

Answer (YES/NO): NO